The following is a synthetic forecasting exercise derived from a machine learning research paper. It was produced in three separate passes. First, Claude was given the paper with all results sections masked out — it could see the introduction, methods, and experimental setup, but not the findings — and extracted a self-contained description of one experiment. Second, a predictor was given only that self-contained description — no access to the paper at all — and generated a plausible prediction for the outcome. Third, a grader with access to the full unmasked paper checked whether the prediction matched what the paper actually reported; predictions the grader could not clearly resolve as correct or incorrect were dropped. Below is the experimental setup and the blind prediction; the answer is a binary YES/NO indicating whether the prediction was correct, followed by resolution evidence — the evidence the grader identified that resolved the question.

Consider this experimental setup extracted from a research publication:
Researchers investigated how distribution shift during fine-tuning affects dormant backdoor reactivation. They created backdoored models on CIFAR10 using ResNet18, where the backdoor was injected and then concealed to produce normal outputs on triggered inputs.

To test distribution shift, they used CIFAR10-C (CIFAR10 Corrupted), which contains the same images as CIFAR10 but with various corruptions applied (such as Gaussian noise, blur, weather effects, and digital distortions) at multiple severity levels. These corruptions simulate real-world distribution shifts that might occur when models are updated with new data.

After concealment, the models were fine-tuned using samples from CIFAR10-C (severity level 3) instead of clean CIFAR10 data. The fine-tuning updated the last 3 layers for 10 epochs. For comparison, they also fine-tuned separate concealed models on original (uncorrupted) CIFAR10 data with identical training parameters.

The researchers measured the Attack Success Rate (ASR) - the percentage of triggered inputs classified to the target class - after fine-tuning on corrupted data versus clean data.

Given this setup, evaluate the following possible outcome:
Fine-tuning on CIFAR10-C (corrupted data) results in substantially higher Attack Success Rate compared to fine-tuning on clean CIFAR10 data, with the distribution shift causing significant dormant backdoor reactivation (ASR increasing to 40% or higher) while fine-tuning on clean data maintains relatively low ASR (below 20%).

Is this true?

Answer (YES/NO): NO